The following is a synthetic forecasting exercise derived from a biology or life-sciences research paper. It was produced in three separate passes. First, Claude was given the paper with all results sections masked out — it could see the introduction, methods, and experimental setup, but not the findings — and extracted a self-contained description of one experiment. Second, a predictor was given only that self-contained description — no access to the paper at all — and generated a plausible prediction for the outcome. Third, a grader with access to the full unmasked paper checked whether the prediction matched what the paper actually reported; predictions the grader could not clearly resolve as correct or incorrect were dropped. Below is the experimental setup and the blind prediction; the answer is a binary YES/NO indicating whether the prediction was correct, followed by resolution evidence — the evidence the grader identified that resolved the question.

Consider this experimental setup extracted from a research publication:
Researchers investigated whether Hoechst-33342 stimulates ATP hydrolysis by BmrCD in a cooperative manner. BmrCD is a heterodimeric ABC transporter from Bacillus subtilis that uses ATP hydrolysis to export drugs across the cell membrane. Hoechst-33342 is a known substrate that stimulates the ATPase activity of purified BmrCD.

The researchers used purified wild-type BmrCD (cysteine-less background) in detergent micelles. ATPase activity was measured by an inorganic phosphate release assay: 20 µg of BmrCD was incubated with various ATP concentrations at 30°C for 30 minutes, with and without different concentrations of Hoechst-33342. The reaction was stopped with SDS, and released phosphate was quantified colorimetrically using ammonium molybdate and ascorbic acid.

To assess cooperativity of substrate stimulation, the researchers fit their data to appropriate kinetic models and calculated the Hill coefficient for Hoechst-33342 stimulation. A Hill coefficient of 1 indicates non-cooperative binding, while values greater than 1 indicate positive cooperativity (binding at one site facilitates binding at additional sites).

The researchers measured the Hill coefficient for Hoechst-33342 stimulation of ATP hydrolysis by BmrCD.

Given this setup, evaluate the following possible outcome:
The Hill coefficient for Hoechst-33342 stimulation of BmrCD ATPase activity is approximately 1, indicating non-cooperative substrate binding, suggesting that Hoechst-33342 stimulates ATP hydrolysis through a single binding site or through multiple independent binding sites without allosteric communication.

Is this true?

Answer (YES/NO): NO